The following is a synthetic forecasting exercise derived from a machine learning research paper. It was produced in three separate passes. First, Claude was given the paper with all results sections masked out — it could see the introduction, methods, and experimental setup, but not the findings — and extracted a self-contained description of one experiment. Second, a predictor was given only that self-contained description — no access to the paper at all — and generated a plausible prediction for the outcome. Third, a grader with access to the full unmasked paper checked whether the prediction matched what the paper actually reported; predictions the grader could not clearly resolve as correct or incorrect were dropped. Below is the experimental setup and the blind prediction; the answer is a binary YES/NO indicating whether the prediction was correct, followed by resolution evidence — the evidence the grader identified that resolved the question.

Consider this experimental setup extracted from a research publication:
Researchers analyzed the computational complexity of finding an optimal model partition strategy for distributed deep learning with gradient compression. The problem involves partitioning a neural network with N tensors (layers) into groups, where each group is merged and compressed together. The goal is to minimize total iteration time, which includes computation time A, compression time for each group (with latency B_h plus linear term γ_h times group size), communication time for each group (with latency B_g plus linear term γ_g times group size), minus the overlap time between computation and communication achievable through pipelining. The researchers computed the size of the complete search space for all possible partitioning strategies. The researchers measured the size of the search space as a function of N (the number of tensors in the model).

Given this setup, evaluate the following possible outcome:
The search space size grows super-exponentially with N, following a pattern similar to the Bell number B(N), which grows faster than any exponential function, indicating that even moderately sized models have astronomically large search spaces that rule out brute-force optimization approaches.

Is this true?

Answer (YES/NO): NO